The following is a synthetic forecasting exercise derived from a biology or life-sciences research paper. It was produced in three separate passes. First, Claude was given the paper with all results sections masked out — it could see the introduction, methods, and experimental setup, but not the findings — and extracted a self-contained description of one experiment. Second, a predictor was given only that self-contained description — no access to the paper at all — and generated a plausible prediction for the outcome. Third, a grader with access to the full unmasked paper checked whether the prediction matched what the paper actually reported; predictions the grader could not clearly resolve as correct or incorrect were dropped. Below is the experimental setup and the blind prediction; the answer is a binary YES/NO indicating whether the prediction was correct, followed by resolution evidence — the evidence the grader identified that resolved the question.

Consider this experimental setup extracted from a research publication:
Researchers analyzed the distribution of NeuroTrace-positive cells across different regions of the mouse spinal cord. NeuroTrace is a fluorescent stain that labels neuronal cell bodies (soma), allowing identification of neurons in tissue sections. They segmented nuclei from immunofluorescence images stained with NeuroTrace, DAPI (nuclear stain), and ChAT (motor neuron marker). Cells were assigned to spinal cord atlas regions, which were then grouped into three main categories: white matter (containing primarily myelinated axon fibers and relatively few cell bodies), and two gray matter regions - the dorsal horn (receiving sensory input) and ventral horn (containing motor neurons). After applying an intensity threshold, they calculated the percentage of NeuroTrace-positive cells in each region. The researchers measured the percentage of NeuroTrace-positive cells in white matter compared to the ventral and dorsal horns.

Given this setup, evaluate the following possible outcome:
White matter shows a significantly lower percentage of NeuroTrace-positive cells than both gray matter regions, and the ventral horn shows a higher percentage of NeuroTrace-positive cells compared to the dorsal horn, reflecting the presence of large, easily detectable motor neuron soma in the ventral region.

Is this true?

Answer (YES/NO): NO